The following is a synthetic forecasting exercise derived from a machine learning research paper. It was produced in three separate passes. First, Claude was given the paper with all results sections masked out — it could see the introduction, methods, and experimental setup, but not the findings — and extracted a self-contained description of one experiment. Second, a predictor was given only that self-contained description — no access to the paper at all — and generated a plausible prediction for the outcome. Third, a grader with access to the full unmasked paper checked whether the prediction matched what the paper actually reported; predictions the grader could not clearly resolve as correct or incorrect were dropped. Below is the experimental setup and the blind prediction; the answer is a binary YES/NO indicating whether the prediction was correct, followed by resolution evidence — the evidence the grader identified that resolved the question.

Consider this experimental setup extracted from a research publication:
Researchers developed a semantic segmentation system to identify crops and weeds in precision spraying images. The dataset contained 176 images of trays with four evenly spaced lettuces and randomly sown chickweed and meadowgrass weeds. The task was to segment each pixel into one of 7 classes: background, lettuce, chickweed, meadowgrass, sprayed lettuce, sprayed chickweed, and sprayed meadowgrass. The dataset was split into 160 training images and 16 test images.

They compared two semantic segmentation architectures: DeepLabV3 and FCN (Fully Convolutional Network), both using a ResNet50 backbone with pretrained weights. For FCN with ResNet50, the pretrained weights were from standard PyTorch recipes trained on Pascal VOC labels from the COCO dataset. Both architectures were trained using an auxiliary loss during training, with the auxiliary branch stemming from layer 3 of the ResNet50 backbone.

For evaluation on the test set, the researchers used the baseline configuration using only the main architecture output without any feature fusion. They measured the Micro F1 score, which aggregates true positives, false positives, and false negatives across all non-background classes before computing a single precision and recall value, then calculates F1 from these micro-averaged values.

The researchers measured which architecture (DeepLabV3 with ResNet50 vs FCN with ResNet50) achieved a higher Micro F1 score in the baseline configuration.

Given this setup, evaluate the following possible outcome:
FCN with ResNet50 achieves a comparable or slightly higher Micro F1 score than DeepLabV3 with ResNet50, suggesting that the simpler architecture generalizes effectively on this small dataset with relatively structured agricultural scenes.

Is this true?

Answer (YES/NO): NO